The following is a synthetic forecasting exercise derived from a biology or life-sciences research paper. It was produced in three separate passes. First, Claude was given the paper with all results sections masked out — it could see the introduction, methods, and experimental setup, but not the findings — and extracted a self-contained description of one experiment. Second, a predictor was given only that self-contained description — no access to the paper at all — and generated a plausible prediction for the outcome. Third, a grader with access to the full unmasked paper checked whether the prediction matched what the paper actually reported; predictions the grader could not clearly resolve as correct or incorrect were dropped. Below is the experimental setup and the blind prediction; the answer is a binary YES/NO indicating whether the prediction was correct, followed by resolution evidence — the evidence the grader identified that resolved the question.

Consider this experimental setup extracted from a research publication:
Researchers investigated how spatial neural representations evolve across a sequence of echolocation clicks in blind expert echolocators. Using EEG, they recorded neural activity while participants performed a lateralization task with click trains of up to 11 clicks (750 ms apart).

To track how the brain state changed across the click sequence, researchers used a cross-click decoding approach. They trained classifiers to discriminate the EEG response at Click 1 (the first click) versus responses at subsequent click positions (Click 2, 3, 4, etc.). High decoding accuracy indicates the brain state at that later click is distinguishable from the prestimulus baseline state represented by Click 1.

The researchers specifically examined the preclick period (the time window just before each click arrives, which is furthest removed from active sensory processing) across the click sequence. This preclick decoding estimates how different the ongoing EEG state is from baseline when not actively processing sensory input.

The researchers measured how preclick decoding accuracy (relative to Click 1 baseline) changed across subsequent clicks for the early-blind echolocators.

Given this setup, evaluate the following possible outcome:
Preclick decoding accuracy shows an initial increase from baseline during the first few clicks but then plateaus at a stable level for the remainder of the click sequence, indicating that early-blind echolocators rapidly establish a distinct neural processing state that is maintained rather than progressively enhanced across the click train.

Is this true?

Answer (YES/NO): NO